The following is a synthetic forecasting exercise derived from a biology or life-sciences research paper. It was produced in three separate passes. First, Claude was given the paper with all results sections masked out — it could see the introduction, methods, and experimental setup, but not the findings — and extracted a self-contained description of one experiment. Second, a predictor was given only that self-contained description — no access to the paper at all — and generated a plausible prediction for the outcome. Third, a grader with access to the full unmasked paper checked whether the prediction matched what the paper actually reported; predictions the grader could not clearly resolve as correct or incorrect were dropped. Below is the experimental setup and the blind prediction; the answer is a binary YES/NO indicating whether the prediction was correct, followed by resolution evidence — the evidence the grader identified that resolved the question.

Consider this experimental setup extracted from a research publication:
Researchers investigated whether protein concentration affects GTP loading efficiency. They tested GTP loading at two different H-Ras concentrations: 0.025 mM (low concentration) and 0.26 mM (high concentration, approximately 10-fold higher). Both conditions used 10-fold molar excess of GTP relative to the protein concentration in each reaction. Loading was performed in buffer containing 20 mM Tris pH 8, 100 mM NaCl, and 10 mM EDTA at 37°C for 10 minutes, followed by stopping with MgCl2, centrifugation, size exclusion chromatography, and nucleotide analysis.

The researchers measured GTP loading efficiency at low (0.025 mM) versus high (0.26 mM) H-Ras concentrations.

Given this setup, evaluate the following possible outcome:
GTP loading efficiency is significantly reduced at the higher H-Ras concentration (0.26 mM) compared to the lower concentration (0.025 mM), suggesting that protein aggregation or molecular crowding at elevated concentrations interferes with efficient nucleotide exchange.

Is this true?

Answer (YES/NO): NO